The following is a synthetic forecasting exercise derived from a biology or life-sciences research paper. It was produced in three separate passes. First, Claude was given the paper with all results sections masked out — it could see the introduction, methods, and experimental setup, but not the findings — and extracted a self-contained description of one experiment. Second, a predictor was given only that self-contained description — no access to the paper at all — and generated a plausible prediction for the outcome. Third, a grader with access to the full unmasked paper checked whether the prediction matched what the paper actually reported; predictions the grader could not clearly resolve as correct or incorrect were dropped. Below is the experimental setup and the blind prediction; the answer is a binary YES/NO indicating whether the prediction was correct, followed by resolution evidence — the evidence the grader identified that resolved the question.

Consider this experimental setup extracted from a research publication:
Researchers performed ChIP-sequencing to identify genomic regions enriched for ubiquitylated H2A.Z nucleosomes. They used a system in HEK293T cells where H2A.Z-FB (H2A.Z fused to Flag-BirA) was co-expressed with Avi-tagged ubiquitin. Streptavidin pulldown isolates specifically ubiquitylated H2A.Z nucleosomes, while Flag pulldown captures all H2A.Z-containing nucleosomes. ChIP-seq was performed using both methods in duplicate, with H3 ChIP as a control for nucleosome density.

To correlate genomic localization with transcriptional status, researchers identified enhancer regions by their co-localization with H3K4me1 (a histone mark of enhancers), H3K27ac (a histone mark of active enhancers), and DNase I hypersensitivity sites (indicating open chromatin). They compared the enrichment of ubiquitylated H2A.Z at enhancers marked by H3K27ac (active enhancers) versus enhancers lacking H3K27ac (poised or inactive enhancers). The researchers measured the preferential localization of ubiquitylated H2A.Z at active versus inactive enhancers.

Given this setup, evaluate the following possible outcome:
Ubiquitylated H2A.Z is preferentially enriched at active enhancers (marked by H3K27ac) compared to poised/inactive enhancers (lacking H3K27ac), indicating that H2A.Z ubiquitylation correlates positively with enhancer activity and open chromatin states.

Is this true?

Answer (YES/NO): NO